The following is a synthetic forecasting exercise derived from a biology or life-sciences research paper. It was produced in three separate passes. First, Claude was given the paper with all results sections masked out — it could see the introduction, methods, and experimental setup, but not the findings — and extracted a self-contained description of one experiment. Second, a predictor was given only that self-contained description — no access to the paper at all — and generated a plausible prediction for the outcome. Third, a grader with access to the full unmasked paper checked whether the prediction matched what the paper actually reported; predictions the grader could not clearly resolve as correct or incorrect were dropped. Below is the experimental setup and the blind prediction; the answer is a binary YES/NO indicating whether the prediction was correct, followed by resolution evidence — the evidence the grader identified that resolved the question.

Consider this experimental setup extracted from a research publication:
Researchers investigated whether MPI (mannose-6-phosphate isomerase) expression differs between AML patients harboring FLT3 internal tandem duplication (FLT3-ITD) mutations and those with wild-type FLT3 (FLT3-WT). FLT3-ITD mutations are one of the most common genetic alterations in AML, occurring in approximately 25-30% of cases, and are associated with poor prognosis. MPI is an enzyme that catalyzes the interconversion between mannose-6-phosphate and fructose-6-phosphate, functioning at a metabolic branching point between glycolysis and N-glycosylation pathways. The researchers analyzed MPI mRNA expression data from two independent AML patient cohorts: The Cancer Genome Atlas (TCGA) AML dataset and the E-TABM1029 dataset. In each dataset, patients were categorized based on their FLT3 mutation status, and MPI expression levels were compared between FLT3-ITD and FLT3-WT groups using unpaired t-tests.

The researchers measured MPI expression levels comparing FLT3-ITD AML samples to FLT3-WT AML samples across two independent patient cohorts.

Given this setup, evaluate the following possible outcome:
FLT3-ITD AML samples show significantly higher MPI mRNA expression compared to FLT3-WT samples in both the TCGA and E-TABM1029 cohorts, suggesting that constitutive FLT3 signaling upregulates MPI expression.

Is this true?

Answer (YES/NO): YES